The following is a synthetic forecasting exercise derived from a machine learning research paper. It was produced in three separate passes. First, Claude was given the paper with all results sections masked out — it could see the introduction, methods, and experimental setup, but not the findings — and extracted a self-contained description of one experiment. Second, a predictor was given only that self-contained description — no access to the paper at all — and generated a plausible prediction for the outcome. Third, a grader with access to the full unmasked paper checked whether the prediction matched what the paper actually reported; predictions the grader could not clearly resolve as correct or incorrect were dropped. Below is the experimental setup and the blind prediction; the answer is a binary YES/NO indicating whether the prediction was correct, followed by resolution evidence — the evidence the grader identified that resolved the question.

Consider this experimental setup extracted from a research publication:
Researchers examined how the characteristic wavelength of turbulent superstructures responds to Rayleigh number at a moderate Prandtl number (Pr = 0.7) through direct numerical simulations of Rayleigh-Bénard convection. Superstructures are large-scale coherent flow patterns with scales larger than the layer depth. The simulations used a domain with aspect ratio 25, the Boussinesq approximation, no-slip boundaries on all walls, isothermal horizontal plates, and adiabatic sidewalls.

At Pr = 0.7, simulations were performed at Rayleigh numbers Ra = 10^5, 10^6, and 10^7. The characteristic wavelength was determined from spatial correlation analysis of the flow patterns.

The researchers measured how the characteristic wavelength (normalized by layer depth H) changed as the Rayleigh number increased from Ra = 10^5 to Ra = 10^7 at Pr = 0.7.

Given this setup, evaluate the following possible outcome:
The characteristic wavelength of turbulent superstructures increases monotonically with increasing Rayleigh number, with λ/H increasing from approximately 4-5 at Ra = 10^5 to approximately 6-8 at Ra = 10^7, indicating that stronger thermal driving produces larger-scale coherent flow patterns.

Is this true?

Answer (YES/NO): YES